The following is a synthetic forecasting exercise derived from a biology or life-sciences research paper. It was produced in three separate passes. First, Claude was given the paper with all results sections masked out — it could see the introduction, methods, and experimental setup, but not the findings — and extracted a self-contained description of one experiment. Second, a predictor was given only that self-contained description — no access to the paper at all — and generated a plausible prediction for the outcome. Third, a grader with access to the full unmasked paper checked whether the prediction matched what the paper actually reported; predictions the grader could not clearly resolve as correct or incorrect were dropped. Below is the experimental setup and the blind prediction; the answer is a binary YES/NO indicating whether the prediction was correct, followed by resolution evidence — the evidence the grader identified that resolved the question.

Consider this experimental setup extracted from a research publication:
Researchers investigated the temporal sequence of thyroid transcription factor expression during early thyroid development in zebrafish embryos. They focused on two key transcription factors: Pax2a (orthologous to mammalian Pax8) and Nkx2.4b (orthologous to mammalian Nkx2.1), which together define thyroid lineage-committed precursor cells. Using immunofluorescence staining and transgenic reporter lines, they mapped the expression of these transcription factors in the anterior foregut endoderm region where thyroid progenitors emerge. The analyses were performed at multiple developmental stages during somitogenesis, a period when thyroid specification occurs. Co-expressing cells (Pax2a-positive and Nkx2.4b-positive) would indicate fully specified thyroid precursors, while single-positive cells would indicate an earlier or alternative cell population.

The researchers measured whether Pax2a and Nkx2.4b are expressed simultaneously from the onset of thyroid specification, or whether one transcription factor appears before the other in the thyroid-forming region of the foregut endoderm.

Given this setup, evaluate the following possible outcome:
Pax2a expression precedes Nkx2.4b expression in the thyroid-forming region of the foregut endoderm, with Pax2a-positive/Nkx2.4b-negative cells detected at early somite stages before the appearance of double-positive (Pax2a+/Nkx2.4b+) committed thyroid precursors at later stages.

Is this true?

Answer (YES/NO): YES